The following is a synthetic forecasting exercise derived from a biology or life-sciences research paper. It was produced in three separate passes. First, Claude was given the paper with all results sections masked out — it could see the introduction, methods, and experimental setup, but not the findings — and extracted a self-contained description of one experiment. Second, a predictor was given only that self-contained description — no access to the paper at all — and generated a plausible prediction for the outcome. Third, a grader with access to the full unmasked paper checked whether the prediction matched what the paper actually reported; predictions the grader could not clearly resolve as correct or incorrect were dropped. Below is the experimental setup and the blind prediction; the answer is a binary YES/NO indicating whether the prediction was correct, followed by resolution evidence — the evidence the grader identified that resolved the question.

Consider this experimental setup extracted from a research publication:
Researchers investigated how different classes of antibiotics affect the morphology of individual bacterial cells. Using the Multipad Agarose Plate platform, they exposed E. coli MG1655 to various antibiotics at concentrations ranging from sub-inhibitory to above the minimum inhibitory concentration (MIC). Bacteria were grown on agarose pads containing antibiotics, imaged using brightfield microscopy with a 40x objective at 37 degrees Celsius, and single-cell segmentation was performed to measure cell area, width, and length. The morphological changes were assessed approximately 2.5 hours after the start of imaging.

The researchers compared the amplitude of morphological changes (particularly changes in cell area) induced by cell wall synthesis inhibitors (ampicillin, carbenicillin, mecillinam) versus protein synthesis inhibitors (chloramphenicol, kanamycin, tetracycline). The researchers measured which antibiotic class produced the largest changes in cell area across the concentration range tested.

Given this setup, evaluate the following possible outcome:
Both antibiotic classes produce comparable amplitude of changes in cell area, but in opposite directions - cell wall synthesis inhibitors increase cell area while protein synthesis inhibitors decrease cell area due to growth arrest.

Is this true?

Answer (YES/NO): NO